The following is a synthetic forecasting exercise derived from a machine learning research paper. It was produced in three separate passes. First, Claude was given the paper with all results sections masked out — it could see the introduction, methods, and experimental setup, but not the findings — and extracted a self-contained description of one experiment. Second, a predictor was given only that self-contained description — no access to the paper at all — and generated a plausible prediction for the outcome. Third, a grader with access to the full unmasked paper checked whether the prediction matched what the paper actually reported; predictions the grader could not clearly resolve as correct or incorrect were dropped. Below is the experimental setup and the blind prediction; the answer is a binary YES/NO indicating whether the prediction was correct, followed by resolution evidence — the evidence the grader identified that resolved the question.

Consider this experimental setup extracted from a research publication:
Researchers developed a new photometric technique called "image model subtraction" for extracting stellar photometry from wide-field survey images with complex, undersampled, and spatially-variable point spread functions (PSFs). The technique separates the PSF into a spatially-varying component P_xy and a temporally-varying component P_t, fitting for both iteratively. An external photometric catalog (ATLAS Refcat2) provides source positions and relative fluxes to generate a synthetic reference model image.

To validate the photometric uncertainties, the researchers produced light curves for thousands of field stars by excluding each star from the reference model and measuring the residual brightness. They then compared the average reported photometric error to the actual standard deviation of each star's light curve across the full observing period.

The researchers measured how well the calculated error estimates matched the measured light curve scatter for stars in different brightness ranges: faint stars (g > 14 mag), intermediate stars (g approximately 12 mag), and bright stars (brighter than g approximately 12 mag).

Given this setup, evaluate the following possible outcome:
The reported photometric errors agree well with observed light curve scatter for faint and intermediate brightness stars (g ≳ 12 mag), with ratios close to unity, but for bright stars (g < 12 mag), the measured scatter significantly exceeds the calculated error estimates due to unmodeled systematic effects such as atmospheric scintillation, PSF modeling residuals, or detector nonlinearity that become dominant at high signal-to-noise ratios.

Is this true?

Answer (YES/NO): NO